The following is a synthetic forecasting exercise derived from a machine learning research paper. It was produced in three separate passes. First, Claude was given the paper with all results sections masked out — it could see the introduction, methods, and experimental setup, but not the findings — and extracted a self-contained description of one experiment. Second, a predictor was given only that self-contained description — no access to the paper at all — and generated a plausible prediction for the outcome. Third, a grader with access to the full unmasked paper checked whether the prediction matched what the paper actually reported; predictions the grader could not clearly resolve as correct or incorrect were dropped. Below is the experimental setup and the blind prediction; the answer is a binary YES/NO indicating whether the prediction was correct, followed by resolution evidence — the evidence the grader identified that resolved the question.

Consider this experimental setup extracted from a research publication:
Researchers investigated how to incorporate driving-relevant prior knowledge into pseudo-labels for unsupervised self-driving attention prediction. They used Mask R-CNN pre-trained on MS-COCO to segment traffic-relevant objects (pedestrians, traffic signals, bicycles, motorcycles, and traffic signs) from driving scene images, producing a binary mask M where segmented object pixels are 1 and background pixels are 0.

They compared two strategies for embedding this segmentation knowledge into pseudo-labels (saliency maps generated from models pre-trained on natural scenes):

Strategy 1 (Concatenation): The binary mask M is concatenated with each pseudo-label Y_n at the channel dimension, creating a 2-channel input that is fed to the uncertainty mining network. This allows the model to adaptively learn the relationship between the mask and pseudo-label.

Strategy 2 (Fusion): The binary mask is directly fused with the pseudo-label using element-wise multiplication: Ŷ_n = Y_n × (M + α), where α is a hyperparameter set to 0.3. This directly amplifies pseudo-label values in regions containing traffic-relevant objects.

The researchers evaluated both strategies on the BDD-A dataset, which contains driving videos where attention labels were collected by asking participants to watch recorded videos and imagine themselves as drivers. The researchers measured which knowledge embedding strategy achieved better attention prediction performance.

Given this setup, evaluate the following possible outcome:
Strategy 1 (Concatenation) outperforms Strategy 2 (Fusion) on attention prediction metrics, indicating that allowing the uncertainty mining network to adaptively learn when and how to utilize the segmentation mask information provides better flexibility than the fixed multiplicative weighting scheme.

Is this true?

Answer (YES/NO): NO